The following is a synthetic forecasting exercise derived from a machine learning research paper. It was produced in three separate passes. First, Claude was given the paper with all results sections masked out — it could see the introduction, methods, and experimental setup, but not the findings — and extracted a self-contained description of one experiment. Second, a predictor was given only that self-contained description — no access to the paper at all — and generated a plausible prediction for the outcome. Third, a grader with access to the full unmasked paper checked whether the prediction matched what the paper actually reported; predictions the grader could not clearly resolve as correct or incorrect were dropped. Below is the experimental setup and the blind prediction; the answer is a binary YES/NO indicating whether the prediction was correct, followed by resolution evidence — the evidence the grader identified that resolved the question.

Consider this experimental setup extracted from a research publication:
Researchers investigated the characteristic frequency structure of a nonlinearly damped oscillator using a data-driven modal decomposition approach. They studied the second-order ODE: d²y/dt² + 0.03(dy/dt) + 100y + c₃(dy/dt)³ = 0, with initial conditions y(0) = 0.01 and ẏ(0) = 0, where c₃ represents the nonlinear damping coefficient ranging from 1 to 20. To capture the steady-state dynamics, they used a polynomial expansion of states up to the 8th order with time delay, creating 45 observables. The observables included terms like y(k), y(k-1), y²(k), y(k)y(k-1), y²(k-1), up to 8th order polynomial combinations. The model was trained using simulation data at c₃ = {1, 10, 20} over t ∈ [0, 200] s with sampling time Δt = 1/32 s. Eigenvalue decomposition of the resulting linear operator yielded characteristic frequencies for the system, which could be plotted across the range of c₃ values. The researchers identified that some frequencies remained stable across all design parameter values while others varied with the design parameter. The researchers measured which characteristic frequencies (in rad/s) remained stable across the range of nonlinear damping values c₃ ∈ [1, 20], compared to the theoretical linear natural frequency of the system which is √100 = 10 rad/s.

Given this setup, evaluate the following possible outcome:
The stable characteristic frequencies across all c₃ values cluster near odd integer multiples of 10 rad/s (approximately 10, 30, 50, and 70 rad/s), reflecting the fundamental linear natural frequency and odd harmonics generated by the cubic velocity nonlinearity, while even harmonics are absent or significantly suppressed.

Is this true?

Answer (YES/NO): NO